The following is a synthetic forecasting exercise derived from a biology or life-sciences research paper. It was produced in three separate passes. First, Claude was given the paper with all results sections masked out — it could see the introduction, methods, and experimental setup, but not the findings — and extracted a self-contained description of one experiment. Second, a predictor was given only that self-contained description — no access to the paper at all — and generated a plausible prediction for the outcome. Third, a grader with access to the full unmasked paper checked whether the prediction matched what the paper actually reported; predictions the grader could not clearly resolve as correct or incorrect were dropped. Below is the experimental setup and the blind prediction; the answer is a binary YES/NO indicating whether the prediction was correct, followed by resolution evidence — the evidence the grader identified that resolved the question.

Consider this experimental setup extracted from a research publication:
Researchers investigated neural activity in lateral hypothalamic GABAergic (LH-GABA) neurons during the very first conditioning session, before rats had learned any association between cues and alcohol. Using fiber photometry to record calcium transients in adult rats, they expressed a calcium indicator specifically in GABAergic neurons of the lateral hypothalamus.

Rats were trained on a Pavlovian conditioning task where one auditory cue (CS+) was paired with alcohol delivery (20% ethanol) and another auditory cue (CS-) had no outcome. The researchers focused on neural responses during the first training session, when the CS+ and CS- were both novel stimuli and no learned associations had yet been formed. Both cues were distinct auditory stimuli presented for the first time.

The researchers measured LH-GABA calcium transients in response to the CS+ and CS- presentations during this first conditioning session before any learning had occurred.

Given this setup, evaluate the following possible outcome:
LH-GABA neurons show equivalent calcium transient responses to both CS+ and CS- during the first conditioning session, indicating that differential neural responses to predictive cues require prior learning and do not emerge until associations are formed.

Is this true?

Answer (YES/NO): YES